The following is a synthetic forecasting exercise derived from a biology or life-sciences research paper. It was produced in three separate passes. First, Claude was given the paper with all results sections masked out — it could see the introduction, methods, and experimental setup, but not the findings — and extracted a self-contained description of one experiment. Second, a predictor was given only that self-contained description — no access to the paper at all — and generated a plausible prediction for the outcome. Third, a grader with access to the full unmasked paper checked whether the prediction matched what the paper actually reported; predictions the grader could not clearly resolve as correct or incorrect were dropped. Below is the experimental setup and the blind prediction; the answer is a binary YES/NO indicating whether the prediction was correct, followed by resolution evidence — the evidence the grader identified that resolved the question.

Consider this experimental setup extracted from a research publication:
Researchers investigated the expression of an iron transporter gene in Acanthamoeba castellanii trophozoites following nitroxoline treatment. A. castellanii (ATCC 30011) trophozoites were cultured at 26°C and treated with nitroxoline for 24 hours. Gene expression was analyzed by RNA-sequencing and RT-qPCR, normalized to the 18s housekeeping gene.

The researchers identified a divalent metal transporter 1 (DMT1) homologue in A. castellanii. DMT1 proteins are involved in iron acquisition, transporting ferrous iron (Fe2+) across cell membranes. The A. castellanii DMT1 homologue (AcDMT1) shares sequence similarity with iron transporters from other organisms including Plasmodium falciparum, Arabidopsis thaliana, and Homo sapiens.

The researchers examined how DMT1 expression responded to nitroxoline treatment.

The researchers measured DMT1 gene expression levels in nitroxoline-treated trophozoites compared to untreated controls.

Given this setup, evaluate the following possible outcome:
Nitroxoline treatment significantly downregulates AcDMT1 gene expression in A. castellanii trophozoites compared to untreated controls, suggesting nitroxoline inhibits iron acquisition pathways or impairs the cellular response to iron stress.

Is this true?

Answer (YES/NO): NO